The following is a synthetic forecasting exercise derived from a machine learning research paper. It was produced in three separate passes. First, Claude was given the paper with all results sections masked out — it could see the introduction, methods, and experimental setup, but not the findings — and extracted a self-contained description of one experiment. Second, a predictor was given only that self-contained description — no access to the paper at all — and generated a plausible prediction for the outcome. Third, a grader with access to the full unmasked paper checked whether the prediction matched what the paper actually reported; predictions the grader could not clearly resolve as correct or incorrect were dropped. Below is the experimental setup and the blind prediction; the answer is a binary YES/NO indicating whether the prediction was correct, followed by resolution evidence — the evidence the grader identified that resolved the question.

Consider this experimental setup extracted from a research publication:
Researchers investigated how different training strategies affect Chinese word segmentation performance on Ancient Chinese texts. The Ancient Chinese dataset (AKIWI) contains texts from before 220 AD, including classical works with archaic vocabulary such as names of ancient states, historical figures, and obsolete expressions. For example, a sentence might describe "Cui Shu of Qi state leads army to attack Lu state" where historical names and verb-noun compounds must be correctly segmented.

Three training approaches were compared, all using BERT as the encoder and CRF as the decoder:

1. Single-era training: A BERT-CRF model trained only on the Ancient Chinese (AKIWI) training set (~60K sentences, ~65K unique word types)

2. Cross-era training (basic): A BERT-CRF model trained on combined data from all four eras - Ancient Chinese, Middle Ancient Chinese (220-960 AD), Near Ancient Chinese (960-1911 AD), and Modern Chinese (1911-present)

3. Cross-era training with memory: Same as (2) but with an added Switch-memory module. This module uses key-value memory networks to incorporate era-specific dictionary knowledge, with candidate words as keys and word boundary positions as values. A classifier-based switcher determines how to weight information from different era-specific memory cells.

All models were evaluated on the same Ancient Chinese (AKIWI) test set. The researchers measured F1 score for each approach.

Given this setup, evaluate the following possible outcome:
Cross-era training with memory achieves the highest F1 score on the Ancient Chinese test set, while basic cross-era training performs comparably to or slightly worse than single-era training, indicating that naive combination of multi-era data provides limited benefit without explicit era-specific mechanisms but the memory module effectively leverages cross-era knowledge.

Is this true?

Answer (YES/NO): YES